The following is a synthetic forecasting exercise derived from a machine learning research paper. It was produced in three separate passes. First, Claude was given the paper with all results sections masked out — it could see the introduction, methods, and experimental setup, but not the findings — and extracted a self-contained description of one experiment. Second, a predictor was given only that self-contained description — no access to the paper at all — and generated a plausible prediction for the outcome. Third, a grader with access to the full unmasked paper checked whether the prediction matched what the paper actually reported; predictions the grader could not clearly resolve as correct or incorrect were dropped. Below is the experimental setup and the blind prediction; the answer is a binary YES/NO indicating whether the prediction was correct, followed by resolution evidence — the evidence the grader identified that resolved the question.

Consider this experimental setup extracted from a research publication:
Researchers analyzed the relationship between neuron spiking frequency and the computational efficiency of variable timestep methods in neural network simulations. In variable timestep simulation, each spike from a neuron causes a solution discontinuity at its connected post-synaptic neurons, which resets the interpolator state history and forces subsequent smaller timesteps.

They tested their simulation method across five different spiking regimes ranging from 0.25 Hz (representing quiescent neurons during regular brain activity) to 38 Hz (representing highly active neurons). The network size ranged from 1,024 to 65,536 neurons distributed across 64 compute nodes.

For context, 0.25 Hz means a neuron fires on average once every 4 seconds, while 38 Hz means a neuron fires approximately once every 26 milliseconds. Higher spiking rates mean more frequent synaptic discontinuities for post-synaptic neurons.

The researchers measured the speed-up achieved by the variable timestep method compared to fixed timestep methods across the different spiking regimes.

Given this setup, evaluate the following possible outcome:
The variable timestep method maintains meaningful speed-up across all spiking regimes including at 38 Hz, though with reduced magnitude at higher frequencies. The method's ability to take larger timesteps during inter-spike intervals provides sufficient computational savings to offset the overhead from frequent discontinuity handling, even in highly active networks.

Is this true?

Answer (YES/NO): NO